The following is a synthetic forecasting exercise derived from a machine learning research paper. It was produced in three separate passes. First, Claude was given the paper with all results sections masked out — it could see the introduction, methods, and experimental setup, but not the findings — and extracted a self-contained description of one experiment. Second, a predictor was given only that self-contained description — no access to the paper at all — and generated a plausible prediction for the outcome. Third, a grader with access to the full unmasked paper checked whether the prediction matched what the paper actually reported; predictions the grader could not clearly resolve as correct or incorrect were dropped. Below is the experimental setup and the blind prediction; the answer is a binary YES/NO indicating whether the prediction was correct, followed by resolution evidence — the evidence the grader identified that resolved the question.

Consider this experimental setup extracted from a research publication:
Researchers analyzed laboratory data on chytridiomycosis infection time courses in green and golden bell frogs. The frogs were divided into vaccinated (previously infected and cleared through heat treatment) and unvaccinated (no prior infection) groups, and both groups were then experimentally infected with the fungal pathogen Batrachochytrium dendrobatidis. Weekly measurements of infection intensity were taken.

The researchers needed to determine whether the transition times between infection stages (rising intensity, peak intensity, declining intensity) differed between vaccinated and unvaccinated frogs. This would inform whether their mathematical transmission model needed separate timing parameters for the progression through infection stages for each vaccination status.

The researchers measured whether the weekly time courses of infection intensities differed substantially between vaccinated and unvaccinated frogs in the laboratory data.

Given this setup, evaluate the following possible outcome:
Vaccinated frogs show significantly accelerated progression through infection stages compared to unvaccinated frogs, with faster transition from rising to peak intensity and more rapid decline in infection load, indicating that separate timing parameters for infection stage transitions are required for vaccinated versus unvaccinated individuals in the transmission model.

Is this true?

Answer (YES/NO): NO